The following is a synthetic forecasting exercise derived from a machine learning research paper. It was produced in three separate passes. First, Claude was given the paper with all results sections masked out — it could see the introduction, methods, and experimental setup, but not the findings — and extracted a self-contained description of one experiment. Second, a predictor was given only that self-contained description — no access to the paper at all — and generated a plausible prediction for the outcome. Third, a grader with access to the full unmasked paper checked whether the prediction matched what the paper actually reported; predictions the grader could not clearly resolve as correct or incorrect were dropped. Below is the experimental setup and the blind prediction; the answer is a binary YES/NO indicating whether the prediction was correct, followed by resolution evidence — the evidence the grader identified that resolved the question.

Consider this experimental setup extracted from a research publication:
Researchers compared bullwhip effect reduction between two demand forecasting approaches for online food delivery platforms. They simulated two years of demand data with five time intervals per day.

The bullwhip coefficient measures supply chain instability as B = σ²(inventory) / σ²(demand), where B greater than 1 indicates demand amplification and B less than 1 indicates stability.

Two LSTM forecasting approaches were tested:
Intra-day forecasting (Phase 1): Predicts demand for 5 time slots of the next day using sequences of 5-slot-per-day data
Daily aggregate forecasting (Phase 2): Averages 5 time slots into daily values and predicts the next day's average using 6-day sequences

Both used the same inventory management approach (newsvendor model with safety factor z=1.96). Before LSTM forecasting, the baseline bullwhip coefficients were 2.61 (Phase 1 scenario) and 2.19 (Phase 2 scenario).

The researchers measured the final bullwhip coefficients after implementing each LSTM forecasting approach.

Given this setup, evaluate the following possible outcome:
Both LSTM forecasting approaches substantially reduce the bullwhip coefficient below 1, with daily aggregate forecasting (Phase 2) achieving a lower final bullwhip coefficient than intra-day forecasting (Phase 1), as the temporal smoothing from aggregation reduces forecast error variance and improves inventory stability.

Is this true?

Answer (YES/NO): YES